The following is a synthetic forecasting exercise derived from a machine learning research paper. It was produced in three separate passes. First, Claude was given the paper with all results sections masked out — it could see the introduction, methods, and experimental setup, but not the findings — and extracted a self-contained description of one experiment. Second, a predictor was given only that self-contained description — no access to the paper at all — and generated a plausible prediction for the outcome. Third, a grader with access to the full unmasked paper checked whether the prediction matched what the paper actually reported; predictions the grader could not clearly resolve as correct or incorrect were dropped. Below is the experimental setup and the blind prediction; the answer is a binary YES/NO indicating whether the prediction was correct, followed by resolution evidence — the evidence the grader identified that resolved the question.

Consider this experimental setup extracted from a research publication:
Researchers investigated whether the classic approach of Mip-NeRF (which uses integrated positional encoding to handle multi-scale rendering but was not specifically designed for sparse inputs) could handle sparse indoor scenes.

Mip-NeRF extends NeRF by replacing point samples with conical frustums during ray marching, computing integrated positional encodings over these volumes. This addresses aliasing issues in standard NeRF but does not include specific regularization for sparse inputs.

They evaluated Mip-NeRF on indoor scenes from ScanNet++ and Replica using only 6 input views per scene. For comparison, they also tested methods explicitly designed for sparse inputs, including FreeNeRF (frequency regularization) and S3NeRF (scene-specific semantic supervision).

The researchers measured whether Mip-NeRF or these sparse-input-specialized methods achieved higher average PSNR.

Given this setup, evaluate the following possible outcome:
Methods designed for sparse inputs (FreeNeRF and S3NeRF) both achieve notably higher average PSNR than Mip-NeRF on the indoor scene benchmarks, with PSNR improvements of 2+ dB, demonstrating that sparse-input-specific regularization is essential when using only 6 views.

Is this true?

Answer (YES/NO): NO